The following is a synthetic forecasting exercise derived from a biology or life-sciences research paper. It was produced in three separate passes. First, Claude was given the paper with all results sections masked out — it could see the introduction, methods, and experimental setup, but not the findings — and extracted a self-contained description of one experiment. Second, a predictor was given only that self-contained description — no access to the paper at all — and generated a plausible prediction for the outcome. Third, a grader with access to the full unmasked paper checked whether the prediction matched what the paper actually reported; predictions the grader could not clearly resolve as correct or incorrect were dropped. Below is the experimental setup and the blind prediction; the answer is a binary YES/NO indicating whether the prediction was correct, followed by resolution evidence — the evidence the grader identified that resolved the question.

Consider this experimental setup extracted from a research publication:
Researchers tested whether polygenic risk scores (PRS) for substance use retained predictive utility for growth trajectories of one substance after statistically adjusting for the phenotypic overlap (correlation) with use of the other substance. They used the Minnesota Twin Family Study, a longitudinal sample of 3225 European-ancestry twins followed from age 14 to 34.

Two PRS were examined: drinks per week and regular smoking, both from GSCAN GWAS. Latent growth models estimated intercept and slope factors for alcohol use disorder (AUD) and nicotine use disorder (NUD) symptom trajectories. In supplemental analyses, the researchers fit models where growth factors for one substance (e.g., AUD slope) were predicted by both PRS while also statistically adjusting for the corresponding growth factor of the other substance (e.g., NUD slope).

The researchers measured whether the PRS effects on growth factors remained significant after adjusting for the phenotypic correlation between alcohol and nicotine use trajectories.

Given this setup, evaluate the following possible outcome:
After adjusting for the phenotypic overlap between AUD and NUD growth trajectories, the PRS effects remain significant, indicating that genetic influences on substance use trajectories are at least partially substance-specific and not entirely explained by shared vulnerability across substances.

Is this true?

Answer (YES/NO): YES